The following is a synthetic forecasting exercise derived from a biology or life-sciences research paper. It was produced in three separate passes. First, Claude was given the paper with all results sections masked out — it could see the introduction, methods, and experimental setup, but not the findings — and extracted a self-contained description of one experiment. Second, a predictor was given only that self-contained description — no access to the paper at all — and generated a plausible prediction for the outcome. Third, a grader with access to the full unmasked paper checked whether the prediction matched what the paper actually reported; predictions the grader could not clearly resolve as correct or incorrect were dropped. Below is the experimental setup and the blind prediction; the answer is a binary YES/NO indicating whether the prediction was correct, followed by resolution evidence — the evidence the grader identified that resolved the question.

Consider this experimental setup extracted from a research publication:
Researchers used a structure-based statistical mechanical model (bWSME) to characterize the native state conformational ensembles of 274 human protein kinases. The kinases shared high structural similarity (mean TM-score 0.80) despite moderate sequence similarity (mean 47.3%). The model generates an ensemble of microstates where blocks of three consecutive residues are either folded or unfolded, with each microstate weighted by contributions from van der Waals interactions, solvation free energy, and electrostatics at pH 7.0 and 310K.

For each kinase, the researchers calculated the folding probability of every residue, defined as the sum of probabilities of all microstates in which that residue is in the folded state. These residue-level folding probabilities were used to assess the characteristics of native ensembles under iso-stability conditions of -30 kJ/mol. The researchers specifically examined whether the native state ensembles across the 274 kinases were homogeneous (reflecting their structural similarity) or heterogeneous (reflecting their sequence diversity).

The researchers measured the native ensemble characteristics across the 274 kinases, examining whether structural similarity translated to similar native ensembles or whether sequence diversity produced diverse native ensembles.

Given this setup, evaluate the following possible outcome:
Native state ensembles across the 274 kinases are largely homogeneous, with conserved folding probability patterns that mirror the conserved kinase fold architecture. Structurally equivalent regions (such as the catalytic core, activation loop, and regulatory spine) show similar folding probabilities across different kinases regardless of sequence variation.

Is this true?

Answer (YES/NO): NO